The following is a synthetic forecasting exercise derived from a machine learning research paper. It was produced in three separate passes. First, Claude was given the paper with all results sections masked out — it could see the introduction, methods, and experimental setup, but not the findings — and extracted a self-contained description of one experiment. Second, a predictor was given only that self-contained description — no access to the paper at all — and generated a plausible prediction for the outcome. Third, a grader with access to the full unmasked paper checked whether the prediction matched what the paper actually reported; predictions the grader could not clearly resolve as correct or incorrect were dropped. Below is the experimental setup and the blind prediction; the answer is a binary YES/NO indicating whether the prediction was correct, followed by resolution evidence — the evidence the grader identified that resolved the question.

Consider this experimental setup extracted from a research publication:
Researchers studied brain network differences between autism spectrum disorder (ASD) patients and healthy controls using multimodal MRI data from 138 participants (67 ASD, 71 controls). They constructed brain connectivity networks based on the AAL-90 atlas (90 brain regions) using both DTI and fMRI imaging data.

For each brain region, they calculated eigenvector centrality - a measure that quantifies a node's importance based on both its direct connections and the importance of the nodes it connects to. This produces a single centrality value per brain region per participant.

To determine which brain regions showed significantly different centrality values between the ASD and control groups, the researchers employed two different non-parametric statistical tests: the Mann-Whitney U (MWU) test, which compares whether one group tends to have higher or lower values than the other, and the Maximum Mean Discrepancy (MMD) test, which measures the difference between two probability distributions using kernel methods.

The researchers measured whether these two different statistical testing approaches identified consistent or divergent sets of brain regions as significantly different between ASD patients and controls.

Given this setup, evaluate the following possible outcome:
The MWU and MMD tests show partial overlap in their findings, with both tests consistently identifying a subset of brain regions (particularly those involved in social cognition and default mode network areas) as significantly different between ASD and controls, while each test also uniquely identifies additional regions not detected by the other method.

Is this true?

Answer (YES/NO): NO